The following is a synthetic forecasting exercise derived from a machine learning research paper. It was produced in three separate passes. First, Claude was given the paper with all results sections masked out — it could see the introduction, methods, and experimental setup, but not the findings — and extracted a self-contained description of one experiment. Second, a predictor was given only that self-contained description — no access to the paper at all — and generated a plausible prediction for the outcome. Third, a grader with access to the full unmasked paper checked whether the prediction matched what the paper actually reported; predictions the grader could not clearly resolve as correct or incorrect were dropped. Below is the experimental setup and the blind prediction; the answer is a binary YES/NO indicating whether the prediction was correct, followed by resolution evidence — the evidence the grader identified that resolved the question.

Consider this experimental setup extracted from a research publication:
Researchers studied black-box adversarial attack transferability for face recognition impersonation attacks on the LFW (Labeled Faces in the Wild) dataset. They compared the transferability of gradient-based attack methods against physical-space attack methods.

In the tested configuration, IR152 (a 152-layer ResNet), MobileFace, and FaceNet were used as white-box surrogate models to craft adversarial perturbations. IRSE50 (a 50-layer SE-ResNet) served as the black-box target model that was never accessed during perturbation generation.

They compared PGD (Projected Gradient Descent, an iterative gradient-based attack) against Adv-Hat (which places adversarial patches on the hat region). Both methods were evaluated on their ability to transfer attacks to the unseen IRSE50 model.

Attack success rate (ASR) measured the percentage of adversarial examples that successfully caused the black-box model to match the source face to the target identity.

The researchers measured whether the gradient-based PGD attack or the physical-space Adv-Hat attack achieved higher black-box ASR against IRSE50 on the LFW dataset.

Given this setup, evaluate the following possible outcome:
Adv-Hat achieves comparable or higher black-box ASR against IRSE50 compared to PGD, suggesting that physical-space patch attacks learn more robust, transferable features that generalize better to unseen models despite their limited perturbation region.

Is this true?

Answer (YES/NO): YES